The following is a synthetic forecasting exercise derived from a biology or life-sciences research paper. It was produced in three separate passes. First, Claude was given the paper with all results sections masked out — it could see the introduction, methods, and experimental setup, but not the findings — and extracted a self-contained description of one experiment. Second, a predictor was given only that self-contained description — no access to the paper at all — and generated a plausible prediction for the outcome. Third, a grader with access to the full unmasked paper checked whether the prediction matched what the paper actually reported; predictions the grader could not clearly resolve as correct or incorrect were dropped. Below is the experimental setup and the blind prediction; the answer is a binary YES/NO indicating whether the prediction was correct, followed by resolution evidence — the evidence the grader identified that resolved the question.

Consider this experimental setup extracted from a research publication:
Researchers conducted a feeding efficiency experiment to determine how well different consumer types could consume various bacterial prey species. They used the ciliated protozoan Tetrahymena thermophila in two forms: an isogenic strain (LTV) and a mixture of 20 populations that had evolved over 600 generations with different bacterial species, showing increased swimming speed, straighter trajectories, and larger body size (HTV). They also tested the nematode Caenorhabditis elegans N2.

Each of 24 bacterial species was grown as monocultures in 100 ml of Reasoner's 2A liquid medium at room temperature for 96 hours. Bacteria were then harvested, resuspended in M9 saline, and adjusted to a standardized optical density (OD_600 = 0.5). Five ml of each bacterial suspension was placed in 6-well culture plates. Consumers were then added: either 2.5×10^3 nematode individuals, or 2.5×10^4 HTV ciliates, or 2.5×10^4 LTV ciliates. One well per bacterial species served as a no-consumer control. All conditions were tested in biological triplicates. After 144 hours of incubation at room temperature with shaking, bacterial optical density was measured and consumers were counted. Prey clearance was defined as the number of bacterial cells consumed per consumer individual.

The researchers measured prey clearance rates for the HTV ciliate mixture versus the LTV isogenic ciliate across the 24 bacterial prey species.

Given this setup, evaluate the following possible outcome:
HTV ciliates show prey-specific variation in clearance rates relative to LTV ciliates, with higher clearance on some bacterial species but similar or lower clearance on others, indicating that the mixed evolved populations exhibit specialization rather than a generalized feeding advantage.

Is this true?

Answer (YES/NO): YES